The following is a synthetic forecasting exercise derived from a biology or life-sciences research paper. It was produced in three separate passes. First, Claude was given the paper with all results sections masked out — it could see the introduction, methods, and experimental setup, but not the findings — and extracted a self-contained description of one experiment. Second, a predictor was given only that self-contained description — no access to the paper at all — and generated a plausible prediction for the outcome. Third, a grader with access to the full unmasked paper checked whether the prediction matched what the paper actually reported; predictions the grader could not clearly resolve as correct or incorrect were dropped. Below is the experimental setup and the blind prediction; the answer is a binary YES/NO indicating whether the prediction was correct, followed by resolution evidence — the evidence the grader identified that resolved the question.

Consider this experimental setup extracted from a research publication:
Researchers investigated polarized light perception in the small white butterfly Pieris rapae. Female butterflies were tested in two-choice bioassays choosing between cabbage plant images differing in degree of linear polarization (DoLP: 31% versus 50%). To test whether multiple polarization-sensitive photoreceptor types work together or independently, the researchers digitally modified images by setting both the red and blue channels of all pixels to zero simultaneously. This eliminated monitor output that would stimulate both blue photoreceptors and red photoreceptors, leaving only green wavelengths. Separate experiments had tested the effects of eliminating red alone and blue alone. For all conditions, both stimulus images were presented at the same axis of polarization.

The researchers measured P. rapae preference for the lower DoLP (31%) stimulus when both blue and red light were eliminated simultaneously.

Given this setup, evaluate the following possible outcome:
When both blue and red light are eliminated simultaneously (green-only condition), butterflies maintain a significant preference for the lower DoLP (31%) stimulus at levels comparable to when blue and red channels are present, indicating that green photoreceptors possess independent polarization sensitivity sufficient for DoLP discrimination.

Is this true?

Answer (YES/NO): NO